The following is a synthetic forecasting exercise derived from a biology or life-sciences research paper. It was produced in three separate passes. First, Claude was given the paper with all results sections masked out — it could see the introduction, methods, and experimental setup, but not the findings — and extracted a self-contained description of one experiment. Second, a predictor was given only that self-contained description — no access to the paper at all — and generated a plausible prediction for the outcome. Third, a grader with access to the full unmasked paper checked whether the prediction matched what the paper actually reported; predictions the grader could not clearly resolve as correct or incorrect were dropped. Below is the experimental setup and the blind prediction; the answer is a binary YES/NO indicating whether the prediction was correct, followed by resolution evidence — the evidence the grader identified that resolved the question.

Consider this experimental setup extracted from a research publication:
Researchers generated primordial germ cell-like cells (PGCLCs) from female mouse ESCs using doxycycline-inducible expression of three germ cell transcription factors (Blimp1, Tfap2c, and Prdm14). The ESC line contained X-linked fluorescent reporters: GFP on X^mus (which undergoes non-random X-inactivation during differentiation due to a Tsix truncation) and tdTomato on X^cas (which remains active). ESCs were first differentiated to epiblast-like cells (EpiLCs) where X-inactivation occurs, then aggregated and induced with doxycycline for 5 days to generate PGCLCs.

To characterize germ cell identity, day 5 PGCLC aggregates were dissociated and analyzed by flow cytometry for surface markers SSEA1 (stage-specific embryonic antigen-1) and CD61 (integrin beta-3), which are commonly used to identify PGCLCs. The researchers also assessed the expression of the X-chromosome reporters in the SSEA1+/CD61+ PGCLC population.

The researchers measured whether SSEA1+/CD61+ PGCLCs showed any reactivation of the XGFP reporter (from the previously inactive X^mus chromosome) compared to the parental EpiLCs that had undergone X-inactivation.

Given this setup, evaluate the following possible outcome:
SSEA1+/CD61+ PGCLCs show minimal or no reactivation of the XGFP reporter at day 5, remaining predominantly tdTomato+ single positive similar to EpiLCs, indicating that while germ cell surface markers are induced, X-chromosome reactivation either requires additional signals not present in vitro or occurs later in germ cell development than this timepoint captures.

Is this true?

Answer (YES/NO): NO